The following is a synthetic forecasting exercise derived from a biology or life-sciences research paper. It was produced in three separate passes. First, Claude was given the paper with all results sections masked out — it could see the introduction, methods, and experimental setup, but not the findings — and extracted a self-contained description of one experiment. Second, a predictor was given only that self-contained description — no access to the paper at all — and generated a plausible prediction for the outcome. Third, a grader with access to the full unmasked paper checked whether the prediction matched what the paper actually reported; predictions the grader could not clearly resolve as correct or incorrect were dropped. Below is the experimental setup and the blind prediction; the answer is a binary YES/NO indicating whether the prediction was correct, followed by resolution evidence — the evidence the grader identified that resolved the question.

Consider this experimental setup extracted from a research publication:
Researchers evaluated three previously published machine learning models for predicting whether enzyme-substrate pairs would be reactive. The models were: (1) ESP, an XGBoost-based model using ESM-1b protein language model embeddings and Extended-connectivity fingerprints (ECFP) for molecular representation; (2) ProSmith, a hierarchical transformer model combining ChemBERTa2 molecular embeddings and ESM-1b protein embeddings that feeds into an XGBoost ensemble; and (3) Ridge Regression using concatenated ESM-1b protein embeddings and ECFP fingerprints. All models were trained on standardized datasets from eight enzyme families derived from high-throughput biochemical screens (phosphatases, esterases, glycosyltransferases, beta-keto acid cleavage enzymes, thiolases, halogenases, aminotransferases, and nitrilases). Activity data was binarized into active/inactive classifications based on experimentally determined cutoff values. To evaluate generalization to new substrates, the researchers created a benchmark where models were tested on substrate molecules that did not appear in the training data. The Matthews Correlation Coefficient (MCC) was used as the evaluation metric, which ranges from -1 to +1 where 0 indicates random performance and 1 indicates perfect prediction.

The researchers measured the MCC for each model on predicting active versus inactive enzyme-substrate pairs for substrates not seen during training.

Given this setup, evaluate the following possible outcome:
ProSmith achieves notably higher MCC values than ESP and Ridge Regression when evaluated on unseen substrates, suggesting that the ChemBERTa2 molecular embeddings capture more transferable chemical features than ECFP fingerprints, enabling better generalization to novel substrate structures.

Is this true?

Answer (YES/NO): NO